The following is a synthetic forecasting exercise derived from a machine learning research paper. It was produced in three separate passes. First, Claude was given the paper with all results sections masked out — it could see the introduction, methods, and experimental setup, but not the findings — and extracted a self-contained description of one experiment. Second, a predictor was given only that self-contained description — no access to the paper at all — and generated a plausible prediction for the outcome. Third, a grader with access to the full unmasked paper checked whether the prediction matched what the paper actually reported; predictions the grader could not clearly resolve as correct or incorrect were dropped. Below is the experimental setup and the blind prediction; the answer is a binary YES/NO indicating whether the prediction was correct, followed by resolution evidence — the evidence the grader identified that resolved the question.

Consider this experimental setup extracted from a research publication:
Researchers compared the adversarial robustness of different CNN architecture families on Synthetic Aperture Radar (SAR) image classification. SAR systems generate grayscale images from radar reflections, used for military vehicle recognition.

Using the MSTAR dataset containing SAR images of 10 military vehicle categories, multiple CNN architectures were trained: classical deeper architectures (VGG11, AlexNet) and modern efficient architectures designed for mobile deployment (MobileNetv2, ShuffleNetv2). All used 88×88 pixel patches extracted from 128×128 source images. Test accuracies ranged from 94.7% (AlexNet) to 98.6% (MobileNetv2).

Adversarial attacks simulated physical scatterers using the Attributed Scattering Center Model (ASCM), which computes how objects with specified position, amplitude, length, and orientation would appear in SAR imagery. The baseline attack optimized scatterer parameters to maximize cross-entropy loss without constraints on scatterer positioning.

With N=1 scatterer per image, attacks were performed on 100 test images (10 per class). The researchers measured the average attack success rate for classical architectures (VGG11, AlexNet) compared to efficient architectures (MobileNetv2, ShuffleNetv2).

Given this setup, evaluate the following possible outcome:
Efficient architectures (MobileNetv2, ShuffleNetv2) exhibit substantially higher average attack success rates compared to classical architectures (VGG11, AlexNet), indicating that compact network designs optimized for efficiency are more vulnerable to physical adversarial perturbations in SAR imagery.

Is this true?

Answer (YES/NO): NO